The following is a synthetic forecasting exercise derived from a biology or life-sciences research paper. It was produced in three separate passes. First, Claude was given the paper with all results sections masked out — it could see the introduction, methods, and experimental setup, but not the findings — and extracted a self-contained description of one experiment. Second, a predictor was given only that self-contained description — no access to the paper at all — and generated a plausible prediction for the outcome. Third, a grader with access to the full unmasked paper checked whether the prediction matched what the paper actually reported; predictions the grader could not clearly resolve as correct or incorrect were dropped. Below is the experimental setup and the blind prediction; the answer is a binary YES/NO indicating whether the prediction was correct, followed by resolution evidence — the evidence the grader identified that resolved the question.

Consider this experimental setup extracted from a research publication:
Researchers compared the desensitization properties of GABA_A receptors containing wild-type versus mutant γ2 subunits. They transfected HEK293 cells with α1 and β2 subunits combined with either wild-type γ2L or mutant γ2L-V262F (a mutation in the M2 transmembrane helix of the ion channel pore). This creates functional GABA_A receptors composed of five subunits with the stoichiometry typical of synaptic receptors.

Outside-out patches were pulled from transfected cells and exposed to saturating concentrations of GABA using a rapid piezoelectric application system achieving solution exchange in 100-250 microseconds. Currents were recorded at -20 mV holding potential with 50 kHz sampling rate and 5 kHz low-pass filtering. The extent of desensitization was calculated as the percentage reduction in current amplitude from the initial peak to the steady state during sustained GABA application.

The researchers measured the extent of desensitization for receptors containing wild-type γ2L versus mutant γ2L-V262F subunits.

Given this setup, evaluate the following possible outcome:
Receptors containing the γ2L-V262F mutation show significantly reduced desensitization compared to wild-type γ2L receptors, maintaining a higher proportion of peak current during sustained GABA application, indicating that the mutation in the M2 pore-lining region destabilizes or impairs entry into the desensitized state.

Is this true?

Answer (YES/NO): NO